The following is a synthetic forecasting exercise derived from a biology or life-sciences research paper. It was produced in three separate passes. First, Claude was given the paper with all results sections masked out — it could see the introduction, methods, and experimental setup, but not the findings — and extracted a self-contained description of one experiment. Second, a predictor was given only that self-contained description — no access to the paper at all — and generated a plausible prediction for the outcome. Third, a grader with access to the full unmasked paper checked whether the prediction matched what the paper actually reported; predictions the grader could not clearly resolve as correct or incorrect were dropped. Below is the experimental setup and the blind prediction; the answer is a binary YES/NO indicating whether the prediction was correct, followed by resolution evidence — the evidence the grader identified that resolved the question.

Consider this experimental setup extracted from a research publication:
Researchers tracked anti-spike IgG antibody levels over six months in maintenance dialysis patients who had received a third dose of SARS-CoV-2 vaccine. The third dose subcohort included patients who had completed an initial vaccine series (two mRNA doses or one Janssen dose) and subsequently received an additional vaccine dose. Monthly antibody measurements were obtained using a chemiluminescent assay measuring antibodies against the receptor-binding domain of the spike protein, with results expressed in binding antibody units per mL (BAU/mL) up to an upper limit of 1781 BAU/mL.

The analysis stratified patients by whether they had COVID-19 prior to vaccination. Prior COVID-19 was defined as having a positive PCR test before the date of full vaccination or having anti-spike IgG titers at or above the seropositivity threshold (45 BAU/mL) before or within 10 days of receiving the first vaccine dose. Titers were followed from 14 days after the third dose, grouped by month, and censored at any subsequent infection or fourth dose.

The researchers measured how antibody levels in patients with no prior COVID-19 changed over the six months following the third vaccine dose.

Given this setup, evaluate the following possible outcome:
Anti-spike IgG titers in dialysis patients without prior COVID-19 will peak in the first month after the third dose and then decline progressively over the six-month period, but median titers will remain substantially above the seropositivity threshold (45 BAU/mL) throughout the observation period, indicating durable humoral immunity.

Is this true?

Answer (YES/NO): YES